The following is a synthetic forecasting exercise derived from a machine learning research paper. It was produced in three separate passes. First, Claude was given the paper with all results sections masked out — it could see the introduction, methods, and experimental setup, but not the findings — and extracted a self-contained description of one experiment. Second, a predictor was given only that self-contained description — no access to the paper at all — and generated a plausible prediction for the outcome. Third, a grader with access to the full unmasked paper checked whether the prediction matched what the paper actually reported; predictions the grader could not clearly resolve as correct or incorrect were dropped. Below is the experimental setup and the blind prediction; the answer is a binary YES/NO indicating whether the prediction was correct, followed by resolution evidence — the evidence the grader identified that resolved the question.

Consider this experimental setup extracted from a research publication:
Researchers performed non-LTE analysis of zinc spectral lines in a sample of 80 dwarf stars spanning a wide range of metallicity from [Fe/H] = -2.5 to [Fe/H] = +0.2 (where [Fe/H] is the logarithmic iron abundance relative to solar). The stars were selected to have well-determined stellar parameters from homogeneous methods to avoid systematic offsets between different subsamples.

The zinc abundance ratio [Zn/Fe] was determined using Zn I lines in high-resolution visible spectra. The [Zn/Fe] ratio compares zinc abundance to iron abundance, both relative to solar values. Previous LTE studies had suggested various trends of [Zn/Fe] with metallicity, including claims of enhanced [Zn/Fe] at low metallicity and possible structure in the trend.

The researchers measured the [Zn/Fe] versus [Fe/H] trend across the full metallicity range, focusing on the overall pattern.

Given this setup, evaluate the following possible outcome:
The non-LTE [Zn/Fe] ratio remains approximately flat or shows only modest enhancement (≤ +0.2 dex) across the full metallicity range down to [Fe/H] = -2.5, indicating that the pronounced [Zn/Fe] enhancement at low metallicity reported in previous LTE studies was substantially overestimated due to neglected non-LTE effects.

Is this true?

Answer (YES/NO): NO